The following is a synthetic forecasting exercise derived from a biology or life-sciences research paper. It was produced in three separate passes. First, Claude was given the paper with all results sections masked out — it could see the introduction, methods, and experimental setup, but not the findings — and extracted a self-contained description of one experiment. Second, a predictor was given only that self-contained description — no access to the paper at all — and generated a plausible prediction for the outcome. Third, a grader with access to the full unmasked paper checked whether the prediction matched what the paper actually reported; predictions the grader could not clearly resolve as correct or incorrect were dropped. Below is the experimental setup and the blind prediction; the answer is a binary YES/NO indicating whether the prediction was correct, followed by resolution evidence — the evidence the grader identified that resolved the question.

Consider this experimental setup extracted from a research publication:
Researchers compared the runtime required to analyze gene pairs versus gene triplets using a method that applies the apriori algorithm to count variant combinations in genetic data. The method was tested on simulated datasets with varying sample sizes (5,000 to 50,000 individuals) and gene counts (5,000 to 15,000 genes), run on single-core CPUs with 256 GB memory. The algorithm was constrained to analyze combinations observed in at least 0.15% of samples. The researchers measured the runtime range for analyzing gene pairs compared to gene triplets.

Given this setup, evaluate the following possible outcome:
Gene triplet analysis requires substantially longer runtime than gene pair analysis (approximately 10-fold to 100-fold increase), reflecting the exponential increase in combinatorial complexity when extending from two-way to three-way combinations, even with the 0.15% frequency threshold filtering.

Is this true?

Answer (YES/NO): NO